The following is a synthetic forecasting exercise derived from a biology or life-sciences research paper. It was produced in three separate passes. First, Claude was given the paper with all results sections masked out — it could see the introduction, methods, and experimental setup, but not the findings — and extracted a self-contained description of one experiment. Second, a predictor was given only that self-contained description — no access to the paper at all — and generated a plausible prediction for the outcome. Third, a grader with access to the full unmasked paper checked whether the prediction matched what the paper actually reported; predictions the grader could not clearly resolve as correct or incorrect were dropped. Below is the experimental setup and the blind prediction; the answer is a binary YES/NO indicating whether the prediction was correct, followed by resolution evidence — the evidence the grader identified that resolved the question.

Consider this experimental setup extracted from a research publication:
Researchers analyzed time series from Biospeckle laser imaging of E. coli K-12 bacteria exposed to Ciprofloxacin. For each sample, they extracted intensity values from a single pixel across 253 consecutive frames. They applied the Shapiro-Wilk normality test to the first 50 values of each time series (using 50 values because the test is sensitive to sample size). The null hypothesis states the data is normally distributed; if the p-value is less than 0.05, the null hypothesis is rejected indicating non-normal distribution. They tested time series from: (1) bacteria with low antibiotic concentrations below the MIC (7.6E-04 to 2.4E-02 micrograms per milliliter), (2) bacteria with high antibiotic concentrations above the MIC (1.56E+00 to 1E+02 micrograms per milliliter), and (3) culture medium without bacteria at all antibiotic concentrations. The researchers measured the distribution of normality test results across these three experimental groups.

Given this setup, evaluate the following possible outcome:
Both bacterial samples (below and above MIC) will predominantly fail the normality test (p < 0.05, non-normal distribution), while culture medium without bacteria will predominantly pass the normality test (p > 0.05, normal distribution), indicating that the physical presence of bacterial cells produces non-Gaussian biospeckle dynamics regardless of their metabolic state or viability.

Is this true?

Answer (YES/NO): NO